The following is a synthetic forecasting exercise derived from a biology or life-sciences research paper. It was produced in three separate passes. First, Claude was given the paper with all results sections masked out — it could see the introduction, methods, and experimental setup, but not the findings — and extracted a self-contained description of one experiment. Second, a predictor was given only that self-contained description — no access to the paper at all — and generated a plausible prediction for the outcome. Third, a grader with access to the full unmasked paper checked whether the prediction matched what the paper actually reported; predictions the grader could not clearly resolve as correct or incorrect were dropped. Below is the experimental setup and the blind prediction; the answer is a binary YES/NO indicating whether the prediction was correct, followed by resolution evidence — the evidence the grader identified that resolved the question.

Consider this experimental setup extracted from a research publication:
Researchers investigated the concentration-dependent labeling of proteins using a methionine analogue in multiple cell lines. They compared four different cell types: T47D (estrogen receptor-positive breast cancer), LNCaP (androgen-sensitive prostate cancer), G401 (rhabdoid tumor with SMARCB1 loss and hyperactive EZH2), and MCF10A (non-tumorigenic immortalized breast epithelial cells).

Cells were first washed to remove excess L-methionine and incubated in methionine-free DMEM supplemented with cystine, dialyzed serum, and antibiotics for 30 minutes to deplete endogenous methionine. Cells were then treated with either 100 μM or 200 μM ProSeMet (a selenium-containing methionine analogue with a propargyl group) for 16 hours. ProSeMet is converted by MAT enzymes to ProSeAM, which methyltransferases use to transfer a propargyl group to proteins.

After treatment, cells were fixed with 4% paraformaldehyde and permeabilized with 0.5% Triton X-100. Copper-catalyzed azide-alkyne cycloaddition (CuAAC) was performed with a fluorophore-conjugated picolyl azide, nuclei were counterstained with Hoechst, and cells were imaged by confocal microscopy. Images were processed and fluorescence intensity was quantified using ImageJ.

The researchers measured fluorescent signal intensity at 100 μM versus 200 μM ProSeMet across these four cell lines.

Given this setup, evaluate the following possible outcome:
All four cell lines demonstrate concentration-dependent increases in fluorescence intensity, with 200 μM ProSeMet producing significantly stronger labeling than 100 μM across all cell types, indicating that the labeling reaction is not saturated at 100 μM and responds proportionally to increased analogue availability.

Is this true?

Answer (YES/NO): NO